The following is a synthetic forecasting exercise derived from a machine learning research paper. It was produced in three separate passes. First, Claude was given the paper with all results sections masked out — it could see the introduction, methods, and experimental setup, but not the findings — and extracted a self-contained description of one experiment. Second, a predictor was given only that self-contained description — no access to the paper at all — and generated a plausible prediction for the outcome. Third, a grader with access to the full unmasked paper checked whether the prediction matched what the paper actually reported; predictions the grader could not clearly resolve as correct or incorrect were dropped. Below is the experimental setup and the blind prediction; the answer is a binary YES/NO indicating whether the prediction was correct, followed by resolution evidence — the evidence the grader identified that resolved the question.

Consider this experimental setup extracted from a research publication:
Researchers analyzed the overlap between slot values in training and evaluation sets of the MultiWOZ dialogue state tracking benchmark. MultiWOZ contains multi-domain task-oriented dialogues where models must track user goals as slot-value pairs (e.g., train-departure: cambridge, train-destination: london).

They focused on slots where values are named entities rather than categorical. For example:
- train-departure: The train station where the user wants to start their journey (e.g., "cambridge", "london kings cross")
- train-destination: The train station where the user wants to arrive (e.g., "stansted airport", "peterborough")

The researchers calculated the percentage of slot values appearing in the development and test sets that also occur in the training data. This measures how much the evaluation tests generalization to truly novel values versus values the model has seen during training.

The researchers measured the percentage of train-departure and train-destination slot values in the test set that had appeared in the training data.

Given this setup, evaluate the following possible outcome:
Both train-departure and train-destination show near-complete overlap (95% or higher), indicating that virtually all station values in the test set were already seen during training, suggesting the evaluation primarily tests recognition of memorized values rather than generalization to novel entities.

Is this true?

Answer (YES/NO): YES